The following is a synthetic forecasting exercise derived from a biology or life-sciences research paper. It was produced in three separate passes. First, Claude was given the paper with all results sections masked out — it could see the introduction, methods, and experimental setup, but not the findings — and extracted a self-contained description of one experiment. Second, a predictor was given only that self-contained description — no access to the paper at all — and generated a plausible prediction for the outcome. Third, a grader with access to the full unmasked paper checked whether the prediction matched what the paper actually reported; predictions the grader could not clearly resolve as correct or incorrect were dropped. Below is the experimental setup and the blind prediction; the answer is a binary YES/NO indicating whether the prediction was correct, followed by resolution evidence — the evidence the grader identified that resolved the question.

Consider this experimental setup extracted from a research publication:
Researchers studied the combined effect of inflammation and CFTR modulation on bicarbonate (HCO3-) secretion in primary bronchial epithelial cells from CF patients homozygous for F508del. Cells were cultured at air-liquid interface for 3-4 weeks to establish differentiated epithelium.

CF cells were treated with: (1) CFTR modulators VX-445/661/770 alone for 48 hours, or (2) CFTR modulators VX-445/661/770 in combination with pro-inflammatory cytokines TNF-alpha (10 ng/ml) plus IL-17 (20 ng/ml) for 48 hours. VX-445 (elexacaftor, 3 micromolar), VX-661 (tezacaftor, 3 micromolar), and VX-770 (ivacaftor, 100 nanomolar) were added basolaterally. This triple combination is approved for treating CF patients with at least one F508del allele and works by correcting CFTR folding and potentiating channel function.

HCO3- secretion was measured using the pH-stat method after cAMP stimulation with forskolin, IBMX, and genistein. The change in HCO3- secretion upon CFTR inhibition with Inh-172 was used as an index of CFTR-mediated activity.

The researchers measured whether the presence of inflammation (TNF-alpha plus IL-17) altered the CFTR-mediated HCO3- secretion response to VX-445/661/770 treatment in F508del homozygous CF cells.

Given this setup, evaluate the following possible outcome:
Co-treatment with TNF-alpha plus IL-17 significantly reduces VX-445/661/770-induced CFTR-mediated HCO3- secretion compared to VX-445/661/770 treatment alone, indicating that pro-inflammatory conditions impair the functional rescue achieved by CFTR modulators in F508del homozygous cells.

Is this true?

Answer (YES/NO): NO